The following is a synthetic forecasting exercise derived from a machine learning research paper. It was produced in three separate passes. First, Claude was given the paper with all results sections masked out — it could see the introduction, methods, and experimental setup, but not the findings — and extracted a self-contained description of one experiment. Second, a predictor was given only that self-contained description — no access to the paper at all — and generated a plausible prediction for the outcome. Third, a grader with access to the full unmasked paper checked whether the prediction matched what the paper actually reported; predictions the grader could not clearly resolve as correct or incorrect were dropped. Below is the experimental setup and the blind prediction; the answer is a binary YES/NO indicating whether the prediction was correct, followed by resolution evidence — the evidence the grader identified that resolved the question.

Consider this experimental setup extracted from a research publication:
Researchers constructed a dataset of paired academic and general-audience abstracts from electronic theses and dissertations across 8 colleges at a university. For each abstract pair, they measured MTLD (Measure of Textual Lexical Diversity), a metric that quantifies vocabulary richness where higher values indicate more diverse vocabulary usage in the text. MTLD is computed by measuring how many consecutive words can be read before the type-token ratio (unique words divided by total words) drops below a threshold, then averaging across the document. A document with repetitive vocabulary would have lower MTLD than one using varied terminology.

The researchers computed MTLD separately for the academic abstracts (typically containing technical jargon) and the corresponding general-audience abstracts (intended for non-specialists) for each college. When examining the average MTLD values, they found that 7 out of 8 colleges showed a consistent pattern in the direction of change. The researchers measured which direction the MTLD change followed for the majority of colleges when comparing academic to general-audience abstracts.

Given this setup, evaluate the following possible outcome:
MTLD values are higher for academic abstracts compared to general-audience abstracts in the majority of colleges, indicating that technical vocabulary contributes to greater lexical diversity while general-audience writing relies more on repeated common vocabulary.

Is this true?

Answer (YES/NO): YES